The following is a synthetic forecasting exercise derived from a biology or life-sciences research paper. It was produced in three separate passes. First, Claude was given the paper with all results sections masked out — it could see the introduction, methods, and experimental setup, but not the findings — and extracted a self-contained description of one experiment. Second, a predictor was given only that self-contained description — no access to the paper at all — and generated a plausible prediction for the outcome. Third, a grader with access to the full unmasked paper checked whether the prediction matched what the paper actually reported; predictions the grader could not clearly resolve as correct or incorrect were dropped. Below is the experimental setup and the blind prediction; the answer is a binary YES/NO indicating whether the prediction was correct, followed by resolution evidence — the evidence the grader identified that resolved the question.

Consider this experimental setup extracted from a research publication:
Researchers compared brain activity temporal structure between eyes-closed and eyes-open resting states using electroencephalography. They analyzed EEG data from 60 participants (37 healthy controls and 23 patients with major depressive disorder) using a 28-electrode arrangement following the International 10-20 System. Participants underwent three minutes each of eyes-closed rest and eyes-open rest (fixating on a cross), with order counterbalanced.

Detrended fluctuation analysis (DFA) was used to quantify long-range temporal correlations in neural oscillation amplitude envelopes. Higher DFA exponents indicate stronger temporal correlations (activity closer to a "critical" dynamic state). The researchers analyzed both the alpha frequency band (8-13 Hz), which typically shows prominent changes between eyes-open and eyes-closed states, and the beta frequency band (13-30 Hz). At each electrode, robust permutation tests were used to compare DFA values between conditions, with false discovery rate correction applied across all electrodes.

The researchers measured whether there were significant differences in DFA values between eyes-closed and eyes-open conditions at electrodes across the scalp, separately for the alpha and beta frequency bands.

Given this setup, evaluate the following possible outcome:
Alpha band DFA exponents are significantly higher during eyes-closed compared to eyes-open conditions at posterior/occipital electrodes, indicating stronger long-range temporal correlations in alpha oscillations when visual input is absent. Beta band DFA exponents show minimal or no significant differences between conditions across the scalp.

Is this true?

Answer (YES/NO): NO